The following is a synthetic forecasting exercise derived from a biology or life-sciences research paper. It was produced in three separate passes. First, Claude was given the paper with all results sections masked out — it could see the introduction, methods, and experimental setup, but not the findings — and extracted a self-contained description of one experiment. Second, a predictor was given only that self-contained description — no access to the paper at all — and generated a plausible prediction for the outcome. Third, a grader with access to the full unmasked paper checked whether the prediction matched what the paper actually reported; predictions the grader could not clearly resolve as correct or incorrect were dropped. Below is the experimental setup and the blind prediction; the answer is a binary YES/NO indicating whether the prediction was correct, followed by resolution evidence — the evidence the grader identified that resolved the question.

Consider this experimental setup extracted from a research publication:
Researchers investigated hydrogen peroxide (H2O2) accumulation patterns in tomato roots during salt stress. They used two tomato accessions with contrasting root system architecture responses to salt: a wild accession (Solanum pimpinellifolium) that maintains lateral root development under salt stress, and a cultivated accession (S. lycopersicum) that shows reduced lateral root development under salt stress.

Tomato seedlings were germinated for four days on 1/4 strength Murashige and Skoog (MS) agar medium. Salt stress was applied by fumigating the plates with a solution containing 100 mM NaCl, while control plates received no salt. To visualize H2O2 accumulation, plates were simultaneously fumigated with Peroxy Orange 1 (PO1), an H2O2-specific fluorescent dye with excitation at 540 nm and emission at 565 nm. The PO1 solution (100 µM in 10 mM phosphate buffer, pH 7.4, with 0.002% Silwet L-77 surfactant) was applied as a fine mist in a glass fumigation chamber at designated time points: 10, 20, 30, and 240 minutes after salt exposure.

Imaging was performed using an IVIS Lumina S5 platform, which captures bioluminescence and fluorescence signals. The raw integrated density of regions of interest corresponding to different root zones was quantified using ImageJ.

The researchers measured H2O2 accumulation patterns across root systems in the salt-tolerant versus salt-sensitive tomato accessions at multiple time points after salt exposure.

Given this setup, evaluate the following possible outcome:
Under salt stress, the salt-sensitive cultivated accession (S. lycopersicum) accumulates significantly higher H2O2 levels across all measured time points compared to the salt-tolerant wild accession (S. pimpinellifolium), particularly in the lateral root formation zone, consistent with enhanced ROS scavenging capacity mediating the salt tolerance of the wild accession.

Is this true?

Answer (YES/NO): NO